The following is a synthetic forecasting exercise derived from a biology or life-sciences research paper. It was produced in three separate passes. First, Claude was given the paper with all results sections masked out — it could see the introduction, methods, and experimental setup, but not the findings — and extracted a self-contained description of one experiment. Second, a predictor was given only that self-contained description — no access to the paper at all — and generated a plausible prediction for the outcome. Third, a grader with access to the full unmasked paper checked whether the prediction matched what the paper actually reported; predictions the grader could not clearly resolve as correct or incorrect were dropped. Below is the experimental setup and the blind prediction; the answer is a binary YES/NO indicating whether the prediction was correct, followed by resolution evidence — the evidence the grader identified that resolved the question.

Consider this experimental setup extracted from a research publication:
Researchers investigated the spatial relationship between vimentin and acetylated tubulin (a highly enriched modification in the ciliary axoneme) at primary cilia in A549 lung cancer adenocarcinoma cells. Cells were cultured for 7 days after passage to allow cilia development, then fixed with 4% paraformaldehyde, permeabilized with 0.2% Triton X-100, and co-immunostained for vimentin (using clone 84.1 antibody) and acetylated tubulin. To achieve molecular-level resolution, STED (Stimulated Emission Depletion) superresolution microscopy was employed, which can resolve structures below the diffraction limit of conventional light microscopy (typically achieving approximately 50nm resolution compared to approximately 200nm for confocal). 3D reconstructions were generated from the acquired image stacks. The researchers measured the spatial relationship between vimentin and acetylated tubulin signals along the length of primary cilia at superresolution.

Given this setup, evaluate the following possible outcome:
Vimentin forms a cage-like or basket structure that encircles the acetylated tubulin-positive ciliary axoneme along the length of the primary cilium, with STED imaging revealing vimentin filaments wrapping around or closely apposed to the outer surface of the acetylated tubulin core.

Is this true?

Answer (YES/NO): YES